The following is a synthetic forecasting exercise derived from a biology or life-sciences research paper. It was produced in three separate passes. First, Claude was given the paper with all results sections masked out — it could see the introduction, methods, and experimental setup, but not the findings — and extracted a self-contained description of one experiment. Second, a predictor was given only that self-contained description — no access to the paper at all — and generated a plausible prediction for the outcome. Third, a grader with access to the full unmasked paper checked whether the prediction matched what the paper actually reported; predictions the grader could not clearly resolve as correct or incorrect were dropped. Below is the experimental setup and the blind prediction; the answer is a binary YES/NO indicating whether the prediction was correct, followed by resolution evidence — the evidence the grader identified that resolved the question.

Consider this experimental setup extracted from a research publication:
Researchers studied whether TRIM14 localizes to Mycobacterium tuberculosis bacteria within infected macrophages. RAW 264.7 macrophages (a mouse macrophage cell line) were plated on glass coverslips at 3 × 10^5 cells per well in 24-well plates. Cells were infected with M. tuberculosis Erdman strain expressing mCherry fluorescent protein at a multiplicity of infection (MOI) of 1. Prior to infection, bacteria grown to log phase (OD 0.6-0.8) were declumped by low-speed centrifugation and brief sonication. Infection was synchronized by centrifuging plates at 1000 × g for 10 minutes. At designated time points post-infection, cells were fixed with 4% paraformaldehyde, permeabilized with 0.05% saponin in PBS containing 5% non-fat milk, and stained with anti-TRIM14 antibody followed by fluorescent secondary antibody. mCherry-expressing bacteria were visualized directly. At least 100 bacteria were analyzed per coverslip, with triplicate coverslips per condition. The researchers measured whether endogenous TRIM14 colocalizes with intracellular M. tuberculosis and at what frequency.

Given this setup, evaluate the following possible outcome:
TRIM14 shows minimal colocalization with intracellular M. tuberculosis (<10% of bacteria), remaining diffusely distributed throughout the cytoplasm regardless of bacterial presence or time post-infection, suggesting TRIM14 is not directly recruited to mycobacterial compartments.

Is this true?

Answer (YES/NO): NO